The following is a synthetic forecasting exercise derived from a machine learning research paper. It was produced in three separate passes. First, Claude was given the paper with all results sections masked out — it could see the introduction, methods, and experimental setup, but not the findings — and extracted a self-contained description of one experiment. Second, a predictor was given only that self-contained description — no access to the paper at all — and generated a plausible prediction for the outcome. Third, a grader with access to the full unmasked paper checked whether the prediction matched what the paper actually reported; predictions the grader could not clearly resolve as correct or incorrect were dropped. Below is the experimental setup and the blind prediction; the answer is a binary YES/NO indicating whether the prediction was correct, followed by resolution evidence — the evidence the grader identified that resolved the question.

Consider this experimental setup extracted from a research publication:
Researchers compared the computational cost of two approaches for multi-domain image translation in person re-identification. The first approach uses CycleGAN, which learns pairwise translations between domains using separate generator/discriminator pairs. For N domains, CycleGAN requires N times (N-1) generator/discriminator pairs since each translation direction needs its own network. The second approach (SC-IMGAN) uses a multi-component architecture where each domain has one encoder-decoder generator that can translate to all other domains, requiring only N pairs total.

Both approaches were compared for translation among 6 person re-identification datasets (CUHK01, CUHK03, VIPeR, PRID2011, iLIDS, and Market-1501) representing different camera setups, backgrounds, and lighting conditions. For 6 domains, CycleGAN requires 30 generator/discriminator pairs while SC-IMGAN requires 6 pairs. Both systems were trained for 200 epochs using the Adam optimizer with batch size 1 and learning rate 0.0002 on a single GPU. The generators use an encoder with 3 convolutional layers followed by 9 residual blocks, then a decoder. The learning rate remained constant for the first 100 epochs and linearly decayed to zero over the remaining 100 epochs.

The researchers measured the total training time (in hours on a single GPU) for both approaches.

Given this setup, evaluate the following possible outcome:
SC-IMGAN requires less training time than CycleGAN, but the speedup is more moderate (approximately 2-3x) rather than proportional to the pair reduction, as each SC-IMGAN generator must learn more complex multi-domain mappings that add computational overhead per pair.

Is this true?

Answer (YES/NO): NO